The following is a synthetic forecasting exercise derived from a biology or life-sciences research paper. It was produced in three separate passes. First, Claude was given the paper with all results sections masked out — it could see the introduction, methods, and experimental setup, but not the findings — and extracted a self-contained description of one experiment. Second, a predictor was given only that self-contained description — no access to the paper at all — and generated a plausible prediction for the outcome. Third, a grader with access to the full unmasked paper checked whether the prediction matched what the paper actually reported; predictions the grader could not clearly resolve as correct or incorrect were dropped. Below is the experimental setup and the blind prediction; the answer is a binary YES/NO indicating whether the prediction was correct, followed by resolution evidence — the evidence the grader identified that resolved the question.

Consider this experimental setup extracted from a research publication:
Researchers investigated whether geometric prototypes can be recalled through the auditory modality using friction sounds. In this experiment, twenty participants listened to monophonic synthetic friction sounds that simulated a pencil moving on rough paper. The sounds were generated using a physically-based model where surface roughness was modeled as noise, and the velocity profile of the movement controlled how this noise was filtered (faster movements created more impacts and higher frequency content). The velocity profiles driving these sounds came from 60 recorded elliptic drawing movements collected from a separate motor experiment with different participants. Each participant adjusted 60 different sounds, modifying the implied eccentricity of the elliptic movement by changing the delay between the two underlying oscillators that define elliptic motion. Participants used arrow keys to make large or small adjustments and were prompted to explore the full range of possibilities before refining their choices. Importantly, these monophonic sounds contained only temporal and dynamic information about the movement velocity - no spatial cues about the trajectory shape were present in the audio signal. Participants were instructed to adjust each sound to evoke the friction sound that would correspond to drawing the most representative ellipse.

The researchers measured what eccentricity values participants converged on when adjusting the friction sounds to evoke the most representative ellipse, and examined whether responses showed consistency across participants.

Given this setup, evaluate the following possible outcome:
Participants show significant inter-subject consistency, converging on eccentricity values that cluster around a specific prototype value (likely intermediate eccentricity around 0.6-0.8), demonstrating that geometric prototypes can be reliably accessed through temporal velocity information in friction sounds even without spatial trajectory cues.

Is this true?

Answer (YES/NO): NO